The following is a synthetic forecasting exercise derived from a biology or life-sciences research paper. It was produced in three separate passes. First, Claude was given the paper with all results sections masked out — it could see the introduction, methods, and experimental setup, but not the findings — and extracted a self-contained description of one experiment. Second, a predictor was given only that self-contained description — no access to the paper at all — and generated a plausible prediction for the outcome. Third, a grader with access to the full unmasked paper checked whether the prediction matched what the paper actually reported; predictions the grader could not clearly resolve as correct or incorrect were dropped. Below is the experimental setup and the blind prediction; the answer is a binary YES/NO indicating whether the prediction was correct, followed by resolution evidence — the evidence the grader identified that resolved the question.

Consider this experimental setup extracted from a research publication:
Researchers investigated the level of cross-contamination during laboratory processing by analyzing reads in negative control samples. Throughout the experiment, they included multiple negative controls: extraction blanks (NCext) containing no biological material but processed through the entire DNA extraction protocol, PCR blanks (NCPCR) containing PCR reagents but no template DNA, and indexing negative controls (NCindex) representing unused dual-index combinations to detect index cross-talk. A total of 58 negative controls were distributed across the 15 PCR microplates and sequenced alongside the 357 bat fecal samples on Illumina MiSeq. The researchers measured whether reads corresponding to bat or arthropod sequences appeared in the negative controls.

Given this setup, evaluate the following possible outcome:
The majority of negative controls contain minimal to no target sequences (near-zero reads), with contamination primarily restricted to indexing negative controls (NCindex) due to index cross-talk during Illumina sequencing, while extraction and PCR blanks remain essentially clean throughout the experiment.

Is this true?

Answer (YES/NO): NO